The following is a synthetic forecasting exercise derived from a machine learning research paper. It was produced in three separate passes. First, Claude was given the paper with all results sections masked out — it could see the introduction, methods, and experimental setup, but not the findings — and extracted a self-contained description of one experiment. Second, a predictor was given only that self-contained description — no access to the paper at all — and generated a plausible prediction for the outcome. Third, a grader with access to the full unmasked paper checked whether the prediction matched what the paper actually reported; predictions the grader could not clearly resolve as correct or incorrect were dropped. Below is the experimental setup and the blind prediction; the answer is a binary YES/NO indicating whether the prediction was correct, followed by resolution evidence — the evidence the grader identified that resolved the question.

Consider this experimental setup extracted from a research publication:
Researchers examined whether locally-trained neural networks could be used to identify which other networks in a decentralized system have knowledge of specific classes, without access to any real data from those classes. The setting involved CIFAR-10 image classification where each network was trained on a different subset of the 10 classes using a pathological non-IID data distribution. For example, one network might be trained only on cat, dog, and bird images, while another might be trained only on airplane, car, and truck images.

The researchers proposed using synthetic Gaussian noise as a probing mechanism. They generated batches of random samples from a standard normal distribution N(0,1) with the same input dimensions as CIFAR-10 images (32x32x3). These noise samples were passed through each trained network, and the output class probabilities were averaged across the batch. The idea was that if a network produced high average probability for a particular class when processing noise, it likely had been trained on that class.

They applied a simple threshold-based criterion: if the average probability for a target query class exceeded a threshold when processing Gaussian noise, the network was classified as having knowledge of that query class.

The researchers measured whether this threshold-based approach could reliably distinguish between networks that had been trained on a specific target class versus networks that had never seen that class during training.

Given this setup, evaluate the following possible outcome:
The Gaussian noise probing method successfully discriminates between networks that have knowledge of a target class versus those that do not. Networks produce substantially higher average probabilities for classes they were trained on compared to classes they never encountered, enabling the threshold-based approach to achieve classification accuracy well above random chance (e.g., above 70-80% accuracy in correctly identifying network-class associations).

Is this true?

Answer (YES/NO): YES